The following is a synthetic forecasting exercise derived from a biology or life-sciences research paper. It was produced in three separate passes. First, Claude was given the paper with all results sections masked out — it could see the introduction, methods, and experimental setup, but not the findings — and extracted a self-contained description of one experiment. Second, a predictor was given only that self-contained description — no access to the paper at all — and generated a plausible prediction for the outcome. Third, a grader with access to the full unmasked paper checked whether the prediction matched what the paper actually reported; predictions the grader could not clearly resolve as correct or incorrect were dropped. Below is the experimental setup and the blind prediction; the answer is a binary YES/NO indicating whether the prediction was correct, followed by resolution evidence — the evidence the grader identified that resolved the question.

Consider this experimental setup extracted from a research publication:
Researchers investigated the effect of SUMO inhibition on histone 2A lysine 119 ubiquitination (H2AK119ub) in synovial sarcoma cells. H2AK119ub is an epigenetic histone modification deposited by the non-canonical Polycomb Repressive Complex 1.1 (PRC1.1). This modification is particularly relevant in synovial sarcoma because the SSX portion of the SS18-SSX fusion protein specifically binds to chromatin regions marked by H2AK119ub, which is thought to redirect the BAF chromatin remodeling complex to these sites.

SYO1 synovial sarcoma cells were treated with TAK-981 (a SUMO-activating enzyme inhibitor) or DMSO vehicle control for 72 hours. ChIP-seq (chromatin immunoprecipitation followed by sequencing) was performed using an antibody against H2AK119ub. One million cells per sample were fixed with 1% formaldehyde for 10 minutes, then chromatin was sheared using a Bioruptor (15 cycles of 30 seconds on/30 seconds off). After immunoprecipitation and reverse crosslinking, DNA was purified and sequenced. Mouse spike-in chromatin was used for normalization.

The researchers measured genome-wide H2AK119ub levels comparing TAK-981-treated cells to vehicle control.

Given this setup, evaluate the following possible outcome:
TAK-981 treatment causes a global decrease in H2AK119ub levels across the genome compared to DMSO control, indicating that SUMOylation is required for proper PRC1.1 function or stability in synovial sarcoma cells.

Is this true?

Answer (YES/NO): YES